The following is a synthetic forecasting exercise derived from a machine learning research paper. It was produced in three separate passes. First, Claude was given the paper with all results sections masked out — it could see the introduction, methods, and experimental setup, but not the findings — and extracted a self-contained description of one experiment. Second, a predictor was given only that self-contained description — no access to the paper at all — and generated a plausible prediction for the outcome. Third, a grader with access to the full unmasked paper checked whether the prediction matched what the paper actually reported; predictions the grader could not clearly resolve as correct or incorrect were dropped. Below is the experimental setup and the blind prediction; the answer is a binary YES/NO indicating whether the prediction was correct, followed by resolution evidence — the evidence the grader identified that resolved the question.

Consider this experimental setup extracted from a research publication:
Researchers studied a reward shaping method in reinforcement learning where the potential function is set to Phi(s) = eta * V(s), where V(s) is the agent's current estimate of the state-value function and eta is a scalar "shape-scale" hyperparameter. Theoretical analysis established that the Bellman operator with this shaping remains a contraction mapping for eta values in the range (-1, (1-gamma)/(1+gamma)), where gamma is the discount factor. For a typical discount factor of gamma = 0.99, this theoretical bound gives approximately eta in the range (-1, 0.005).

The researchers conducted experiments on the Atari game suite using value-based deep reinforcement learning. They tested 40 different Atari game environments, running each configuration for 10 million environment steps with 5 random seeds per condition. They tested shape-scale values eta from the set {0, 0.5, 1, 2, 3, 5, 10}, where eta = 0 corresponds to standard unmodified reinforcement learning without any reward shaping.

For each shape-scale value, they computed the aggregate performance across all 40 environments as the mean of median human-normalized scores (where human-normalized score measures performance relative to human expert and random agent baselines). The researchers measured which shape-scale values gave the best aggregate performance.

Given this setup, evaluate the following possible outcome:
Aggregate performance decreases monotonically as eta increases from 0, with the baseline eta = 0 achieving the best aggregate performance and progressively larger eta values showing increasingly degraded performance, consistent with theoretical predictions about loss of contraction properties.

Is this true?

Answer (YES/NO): NO